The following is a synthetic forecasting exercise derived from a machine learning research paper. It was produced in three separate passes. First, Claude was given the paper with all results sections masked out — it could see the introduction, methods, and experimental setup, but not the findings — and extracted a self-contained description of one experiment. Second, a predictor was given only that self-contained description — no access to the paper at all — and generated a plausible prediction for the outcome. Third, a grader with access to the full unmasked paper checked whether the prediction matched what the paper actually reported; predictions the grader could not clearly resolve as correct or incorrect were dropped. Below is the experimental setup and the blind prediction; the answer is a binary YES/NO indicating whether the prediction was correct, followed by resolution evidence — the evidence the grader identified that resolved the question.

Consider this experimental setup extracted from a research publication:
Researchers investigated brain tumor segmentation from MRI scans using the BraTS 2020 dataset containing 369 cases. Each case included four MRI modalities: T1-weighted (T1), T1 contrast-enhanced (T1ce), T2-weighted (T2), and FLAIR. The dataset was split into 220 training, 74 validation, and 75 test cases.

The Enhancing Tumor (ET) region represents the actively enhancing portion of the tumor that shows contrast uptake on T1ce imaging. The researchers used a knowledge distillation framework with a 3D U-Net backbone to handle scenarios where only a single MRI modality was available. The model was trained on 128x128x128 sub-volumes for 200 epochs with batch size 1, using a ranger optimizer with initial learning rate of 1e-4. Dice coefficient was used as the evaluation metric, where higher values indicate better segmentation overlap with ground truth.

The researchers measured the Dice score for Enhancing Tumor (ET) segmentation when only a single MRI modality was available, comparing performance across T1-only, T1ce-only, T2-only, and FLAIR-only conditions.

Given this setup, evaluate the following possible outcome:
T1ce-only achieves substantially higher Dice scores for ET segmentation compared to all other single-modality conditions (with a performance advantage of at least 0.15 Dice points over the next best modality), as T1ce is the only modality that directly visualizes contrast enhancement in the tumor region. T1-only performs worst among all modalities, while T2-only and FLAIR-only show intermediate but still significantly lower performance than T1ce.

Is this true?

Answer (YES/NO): YES